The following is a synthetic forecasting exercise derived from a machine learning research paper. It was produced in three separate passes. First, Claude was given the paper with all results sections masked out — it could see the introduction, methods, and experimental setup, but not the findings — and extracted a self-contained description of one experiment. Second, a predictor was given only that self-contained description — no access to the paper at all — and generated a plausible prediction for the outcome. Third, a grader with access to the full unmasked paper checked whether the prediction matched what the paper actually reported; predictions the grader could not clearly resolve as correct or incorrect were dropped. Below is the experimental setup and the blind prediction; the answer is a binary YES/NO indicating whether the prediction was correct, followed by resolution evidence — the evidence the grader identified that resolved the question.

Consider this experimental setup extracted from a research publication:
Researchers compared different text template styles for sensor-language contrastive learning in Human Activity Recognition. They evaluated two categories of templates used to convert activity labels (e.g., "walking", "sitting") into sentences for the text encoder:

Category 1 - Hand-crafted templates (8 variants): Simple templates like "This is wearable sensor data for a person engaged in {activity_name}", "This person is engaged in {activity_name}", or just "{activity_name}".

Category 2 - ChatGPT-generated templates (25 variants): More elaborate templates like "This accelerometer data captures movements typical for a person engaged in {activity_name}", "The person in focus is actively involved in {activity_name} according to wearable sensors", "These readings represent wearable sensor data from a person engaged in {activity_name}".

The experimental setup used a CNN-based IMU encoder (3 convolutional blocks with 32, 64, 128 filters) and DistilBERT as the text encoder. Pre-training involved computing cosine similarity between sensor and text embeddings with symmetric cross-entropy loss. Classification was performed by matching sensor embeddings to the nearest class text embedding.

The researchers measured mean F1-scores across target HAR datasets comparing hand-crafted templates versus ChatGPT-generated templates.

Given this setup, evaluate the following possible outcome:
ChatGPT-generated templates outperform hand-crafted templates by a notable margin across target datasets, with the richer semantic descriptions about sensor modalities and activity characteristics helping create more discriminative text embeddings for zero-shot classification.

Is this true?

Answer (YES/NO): YES